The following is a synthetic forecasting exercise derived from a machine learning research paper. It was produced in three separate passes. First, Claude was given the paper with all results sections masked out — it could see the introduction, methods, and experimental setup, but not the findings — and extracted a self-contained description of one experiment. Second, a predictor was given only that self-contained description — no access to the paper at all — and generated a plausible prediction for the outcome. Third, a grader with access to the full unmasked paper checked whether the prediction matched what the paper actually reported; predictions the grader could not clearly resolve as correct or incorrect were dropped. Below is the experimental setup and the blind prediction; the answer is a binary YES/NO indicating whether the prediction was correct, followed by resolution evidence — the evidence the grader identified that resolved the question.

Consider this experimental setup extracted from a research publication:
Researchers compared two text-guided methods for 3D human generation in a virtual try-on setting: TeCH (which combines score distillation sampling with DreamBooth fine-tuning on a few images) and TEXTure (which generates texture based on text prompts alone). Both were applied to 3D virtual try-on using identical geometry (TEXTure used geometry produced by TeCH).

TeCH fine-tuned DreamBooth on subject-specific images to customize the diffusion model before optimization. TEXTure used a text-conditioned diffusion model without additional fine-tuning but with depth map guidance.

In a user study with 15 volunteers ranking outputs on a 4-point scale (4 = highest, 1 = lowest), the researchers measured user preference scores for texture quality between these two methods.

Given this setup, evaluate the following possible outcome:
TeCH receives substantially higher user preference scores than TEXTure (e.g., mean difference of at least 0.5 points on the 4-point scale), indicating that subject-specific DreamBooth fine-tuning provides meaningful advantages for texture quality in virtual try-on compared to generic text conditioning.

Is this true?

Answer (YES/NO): YES